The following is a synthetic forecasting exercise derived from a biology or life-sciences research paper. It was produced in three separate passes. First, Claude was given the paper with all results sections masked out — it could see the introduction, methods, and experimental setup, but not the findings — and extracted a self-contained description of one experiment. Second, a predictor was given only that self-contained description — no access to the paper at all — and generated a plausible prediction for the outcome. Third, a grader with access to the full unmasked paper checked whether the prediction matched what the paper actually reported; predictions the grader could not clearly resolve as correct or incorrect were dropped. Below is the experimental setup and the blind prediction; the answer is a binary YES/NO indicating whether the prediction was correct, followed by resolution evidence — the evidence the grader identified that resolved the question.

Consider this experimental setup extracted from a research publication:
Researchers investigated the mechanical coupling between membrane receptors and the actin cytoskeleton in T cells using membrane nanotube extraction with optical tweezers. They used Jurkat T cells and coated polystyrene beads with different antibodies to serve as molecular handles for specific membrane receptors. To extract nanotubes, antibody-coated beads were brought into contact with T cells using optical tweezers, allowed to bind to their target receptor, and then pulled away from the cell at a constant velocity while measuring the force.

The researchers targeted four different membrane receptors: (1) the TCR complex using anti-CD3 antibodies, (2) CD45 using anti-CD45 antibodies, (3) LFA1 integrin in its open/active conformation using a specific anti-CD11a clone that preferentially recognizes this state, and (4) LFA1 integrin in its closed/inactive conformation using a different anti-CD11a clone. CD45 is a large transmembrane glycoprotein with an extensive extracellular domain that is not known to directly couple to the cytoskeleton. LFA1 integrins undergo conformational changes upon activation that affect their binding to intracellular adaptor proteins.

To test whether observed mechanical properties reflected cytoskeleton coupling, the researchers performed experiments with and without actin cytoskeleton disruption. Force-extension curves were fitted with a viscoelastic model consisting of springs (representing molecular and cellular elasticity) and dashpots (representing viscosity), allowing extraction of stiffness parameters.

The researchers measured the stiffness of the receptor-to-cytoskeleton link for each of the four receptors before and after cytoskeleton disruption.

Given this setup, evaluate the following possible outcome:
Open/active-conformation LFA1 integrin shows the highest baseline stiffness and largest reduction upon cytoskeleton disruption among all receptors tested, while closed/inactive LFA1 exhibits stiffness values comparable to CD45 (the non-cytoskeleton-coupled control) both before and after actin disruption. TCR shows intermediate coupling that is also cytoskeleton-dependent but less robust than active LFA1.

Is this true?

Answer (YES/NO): NO